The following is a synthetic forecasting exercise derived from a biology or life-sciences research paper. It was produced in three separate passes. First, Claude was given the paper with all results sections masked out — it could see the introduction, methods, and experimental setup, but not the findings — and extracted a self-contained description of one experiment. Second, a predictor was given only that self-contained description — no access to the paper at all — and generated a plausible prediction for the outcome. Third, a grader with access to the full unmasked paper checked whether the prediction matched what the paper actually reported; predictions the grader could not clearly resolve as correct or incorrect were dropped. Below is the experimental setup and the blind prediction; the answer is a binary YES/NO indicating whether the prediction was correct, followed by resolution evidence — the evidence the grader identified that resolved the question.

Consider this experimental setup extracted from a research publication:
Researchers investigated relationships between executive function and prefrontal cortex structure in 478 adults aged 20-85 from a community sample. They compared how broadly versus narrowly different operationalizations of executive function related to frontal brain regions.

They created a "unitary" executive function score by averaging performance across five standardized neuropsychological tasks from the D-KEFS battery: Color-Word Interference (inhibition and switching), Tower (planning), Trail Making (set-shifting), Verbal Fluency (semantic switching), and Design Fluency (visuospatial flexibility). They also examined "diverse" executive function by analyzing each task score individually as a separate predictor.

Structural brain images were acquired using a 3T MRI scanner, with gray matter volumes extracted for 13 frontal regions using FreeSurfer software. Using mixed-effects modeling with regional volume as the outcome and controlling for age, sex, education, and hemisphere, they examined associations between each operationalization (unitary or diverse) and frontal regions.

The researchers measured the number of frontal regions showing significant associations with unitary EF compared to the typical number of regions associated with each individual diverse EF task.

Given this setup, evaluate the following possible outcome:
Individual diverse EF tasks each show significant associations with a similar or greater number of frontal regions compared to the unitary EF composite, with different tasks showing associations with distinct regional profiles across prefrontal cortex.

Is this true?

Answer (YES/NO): NO